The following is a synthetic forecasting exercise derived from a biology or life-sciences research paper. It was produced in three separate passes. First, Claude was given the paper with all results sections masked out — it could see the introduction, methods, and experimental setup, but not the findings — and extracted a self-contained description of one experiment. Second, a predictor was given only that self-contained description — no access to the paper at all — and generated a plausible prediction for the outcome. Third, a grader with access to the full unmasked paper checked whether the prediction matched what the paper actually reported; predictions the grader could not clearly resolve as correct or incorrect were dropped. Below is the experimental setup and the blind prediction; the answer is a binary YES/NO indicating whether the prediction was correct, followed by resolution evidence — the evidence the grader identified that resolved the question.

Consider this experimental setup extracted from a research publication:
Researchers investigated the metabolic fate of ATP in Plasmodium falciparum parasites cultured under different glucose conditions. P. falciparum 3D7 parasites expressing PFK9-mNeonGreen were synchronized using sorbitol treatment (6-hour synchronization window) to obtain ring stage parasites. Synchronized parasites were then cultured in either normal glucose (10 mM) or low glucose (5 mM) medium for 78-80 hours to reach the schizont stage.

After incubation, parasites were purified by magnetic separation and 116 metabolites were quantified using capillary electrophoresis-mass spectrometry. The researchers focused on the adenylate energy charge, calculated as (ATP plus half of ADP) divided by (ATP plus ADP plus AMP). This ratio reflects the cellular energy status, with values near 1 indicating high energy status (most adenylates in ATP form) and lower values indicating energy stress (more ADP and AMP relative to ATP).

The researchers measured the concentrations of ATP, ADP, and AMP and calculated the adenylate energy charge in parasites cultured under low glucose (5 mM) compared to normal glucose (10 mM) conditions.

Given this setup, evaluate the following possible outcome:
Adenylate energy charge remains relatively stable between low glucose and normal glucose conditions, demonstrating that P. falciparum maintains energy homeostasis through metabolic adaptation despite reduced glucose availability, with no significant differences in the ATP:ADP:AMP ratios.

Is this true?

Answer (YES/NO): YES